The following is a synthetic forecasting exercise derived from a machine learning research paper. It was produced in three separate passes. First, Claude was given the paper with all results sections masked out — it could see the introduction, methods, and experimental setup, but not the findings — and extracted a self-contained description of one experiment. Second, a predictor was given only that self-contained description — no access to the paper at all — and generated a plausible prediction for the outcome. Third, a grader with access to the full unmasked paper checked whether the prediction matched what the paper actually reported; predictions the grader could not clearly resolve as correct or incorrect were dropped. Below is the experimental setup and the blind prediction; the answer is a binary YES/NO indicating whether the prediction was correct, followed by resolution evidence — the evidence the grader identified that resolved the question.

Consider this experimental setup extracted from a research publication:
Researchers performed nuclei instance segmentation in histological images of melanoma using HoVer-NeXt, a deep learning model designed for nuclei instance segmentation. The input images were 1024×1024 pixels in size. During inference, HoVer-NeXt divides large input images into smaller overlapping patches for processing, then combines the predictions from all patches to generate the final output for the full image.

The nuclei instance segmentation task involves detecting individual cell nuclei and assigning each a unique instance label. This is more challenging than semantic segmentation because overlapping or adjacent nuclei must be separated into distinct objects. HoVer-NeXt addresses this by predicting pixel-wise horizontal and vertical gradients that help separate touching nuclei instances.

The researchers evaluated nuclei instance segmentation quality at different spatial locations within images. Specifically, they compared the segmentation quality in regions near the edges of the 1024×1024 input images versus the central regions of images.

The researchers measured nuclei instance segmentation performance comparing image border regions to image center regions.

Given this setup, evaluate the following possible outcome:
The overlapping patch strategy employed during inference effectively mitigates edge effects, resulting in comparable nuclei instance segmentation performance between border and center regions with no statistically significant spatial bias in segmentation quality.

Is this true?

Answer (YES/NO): NO